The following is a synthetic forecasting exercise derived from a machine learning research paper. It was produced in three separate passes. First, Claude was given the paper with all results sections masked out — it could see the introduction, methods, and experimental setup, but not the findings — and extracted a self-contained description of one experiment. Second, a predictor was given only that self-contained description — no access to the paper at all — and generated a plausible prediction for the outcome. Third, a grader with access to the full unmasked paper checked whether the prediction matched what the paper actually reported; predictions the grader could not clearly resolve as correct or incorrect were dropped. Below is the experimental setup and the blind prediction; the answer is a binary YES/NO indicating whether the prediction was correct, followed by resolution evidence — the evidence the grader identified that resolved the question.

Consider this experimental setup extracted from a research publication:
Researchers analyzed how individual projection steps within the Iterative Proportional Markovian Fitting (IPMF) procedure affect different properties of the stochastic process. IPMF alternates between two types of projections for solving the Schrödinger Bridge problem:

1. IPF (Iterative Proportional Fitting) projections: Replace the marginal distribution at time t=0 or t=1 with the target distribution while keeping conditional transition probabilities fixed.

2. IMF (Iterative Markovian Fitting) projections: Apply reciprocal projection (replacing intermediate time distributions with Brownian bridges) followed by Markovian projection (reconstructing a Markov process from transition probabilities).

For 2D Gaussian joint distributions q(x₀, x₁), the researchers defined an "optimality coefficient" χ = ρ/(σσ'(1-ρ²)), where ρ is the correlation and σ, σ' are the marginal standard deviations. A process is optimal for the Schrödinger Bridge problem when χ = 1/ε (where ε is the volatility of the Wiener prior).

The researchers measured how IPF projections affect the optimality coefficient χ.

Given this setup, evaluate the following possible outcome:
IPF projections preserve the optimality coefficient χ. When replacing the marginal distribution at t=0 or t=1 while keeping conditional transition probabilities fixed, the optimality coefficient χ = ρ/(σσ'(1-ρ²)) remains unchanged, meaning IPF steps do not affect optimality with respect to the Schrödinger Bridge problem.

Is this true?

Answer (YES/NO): YES